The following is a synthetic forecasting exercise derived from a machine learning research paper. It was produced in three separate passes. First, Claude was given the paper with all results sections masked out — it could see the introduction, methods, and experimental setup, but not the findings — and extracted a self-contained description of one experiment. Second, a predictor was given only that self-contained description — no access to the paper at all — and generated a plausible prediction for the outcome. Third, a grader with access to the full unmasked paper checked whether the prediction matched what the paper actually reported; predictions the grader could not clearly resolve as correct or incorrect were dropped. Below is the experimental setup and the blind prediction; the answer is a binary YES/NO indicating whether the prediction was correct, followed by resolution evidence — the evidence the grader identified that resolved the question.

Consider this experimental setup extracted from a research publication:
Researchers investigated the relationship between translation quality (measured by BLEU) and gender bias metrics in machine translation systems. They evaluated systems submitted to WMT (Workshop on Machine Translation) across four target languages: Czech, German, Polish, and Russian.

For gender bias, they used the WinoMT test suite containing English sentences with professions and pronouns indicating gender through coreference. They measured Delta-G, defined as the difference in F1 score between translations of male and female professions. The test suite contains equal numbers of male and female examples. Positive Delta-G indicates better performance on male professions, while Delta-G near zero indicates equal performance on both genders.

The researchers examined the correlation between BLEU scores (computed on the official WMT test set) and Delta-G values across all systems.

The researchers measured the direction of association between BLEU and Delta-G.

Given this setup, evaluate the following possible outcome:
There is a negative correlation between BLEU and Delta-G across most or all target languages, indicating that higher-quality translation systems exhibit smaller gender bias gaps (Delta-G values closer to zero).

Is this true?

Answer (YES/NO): YES